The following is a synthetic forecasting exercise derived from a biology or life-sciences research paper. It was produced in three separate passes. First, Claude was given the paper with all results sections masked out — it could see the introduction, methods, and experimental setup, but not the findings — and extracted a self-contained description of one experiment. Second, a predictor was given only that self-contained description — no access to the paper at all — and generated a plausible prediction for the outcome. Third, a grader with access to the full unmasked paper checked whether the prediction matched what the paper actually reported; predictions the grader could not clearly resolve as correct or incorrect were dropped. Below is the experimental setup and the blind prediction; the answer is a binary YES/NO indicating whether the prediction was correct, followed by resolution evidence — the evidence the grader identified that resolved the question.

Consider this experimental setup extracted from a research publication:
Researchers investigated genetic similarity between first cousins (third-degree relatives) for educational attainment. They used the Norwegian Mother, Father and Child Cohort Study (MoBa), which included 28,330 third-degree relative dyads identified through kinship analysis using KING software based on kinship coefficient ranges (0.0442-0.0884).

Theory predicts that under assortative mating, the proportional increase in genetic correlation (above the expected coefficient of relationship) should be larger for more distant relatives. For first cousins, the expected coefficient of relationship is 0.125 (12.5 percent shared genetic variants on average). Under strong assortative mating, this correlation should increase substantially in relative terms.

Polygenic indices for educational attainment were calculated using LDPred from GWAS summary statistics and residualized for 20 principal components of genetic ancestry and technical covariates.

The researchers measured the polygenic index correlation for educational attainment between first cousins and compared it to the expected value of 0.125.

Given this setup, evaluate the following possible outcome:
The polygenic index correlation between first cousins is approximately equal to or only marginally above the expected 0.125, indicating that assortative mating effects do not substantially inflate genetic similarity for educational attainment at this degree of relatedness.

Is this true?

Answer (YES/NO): NO